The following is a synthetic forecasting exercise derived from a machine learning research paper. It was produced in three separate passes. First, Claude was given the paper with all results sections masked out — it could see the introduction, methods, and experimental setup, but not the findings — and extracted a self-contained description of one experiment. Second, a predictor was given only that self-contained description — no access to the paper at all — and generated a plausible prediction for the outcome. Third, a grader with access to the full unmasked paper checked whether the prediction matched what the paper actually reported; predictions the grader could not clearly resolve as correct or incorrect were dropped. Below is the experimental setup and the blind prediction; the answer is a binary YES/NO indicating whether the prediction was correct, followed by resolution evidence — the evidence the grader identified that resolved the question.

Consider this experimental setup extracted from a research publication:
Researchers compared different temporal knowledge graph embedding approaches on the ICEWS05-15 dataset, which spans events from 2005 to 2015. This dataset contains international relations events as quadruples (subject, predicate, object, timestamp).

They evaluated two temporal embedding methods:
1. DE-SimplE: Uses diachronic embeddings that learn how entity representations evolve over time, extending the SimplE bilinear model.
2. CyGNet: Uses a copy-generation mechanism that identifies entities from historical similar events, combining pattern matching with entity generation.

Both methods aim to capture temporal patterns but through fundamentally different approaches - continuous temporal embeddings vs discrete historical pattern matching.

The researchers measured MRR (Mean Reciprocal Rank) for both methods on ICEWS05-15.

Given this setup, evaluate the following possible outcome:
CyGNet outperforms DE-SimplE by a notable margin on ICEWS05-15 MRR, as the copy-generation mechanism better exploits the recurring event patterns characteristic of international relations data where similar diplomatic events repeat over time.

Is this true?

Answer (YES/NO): NO